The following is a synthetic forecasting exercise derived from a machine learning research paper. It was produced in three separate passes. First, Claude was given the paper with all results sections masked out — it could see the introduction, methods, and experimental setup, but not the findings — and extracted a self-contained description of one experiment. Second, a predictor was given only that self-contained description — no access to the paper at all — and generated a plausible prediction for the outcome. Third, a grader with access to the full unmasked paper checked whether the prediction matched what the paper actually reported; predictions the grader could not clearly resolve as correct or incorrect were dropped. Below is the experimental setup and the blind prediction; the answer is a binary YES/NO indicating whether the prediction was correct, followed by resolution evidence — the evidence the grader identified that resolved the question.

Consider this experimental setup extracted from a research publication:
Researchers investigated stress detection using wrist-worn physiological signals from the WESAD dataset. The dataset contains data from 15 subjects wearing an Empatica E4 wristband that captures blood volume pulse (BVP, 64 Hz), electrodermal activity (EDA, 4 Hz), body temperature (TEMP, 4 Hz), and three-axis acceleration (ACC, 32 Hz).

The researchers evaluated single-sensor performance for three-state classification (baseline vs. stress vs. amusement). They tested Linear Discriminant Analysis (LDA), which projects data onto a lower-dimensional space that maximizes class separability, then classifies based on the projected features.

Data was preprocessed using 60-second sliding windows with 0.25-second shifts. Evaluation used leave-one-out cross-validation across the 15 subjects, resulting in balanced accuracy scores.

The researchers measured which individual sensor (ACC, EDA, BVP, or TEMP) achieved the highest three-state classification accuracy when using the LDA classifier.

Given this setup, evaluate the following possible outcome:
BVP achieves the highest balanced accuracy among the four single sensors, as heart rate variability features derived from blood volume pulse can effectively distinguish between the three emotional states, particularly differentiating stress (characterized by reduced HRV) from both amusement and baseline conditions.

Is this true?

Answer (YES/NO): YES